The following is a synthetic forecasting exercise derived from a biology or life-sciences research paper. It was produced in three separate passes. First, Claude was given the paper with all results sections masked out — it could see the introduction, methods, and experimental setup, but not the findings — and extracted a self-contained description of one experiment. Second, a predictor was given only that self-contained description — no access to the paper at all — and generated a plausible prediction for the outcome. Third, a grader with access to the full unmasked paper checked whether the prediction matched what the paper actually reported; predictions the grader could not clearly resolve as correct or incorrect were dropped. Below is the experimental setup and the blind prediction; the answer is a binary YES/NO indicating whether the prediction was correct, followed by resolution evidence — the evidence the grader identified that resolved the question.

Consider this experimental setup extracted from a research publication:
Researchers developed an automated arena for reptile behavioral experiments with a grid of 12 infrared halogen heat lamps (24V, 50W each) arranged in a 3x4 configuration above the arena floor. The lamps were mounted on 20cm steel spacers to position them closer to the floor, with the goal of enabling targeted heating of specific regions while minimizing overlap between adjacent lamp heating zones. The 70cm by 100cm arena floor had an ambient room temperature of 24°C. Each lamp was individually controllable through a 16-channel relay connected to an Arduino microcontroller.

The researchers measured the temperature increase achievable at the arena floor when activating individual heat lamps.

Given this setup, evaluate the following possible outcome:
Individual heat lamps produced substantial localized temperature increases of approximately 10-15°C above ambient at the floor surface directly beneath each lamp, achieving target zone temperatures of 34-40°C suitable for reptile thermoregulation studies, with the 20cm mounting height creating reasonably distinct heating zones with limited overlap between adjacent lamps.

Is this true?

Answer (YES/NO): NO